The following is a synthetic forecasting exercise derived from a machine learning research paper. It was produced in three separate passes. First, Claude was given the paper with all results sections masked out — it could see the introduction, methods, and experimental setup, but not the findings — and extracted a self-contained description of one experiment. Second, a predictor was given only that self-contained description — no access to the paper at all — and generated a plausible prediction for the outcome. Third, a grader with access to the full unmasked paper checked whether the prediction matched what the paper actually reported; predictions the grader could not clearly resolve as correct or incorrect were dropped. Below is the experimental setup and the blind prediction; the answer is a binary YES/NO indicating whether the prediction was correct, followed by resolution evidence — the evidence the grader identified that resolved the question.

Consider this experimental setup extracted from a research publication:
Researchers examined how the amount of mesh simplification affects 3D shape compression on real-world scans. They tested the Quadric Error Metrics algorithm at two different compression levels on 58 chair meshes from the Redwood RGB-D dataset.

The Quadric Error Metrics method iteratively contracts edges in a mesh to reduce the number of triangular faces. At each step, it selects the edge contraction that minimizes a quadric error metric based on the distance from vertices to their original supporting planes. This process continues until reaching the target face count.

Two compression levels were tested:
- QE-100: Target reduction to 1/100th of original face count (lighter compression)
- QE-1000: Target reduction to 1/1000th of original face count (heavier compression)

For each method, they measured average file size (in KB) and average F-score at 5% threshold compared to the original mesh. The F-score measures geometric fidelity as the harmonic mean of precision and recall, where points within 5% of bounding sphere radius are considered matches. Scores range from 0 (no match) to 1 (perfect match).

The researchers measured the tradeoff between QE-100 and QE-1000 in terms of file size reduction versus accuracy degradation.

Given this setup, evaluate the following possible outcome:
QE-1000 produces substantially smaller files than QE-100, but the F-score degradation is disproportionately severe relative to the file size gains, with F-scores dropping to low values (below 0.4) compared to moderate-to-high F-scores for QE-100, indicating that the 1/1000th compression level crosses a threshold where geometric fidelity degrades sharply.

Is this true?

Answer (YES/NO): NO